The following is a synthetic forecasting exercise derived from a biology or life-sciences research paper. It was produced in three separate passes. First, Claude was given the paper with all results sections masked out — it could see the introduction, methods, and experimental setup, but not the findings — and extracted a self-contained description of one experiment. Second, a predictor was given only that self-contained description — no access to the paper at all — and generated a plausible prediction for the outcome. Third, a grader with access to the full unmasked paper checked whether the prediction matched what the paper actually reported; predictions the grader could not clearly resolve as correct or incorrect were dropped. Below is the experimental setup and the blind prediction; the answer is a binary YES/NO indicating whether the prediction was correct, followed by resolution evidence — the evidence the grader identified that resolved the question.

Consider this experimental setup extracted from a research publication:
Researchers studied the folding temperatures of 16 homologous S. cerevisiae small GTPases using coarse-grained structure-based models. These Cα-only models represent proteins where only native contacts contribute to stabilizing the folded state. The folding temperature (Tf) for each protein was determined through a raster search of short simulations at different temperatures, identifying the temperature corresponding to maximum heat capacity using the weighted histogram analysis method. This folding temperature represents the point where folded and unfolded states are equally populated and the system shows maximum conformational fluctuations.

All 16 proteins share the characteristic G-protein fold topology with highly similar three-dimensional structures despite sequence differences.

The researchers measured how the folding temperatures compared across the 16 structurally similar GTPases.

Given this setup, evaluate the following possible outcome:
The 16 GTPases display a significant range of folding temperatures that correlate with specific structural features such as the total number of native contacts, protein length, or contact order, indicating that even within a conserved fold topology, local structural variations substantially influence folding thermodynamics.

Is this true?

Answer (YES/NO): YES